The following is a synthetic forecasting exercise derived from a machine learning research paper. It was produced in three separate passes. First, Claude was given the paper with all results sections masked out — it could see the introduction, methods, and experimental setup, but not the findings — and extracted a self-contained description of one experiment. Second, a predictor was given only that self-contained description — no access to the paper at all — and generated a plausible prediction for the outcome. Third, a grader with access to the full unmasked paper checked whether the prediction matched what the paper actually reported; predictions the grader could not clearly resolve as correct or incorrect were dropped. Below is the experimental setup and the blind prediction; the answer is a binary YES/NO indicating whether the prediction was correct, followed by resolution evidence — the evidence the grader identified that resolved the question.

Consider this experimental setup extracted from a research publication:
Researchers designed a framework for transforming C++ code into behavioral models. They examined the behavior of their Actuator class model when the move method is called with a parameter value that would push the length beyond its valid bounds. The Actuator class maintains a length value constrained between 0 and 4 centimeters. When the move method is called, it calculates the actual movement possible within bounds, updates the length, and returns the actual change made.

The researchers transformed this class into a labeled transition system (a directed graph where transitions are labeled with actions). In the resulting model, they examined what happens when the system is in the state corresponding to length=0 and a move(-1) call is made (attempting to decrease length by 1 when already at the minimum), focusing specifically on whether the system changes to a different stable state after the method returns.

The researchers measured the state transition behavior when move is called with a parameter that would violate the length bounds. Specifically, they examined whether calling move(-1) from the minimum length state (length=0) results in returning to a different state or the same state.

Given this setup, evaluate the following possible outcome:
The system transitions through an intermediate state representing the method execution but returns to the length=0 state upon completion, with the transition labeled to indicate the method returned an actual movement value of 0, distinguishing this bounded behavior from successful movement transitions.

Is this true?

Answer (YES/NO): YES